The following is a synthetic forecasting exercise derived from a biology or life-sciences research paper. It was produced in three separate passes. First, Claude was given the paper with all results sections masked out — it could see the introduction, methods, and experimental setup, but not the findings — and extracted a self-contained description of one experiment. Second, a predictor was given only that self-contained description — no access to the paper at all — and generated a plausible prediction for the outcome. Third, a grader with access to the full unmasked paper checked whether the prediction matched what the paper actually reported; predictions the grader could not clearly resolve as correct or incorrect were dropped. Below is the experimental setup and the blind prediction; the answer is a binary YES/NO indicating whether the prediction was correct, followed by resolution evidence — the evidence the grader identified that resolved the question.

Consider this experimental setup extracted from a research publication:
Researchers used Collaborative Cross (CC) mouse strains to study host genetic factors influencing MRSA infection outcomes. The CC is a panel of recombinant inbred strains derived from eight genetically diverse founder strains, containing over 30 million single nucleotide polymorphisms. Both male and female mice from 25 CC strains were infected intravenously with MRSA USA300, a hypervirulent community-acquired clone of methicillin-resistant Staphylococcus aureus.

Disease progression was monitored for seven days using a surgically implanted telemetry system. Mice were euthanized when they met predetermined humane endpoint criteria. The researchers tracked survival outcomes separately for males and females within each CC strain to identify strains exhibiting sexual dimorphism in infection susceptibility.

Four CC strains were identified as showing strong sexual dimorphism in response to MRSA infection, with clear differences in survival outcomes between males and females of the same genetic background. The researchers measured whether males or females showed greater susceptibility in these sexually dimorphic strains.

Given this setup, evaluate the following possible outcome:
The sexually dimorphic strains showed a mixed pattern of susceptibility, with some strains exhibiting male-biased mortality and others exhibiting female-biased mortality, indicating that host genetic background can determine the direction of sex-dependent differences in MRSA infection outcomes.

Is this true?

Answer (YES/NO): NO